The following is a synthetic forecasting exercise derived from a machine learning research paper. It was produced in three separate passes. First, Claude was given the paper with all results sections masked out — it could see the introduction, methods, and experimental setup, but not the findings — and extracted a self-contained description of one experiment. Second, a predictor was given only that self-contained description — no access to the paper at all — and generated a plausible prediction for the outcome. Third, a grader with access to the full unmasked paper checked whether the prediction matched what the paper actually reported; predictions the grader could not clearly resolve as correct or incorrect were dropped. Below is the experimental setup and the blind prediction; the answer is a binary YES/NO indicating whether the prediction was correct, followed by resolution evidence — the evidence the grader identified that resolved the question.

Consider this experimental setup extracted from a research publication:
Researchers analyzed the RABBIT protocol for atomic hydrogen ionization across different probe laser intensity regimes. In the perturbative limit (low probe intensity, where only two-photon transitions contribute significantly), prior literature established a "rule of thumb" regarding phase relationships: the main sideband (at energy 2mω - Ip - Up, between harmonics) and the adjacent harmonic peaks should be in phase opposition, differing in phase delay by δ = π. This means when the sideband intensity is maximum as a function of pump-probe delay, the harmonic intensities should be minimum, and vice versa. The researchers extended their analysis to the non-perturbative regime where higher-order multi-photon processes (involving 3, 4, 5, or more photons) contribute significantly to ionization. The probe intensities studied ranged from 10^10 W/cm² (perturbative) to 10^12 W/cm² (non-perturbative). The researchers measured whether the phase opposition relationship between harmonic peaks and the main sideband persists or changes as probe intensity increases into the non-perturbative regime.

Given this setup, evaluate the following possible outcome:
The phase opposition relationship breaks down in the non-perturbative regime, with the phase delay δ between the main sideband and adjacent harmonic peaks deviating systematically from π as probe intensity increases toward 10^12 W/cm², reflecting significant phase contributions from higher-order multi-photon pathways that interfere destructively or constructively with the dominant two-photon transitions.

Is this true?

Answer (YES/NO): YES